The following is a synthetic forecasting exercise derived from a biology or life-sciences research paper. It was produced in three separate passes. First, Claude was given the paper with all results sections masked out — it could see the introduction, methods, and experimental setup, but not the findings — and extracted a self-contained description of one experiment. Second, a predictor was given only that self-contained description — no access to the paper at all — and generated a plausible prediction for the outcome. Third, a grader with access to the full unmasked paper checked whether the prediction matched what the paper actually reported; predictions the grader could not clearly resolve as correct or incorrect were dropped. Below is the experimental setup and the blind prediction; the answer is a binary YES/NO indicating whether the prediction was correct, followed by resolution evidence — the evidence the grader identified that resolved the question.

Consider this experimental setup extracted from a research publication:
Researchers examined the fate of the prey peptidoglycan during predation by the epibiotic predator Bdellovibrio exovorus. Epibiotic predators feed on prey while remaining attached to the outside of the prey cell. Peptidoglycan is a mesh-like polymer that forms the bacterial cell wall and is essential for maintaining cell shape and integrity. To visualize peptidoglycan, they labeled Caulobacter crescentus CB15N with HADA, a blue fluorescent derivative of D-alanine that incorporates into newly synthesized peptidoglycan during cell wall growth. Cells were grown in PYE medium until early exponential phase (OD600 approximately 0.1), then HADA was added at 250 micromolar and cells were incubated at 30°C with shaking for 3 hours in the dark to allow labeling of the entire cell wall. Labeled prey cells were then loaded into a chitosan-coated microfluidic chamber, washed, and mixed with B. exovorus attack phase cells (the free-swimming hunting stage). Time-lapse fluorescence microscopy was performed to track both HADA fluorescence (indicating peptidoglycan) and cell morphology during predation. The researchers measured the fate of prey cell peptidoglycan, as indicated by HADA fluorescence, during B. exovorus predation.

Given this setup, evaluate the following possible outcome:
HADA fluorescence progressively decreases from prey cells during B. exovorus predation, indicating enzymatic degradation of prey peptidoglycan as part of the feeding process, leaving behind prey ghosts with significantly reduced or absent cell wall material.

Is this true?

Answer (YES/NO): NO